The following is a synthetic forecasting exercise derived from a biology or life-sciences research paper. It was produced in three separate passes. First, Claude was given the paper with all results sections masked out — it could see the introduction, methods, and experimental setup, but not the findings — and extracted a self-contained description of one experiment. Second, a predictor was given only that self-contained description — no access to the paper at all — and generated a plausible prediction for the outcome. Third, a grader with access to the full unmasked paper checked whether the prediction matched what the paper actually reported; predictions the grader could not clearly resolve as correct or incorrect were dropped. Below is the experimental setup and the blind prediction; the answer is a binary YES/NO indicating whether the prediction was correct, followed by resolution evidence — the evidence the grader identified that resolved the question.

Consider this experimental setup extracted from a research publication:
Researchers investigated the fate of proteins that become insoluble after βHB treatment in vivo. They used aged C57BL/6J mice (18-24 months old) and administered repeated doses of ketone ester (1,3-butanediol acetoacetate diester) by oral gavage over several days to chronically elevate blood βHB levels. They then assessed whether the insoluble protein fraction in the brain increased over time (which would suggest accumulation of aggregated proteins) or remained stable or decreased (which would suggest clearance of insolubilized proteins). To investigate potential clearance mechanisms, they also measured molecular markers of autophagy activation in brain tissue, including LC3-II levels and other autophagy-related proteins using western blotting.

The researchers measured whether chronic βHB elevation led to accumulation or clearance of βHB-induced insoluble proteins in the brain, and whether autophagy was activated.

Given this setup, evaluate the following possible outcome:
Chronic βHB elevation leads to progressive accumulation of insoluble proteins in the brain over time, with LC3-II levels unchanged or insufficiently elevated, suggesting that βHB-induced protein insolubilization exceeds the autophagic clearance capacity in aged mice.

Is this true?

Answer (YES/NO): NO